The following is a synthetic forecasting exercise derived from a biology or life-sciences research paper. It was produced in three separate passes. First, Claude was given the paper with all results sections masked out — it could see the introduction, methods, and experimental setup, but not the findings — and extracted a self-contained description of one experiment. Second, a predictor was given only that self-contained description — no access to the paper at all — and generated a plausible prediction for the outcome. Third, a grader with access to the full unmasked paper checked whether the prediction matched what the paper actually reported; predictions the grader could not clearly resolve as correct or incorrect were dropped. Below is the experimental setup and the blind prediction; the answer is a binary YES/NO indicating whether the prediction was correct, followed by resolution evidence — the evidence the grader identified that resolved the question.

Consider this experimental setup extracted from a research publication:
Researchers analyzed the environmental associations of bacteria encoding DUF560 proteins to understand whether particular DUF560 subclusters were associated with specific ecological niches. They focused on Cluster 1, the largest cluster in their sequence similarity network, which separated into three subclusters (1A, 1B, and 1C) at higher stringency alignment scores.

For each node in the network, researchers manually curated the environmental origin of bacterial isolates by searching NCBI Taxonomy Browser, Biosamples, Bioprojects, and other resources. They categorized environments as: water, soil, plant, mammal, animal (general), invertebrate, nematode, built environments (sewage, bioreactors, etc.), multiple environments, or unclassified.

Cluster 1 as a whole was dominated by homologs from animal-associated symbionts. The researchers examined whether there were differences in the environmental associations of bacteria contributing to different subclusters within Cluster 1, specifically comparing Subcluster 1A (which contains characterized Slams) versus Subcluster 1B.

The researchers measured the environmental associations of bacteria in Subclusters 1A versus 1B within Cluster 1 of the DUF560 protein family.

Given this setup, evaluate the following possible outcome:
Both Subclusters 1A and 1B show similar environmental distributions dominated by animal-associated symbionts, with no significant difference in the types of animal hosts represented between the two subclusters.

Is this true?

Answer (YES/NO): NO